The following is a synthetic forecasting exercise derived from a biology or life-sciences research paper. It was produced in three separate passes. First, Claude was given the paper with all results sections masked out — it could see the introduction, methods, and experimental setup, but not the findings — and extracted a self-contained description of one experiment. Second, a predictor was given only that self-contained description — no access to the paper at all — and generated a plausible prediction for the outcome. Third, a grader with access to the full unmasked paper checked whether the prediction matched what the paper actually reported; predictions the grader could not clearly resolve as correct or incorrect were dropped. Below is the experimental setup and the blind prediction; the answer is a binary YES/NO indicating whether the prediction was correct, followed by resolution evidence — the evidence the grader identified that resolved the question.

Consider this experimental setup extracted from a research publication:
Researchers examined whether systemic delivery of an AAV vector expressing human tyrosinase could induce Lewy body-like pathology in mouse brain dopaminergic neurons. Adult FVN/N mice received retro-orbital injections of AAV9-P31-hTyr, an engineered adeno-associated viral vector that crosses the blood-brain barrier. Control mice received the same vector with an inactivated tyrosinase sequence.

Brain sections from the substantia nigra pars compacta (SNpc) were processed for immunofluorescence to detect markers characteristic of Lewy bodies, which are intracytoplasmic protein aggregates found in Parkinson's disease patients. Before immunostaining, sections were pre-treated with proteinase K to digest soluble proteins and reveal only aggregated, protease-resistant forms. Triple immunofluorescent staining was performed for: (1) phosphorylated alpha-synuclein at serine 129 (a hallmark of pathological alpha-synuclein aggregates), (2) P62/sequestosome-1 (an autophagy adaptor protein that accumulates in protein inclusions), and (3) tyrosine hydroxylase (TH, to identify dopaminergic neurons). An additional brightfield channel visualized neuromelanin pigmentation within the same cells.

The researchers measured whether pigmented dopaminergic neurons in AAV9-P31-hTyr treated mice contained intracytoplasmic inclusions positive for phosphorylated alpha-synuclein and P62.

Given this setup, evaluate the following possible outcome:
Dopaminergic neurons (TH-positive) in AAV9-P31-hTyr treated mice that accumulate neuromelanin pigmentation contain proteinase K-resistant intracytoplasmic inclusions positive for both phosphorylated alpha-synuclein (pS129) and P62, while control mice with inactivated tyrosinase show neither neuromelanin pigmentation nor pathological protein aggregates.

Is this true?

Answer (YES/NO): YES